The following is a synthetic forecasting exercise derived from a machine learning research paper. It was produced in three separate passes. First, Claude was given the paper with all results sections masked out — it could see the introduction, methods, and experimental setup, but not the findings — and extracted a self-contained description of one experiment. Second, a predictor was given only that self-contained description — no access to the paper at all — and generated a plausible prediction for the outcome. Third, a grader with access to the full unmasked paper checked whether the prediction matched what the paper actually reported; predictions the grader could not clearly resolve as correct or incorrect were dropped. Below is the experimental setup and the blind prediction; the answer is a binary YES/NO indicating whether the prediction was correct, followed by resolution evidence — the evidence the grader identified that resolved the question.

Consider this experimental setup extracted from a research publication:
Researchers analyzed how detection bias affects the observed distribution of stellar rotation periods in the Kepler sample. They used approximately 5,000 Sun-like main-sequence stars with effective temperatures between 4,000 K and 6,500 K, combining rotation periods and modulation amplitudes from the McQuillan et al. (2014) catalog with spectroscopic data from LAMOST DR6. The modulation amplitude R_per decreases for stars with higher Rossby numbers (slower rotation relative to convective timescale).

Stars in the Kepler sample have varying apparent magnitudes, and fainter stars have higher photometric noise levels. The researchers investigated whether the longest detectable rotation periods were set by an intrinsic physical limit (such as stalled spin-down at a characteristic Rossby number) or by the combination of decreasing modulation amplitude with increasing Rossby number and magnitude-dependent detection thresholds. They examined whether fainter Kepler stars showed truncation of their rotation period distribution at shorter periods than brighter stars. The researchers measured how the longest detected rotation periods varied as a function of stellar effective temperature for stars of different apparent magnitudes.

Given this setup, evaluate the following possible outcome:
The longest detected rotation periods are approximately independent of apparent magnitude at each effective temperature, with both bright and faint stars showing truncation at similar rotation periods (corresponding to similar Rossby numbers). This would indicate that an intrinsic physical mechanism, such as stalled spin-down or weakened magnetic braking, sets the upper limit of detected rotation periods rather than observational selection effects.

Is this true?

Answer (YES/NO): NO